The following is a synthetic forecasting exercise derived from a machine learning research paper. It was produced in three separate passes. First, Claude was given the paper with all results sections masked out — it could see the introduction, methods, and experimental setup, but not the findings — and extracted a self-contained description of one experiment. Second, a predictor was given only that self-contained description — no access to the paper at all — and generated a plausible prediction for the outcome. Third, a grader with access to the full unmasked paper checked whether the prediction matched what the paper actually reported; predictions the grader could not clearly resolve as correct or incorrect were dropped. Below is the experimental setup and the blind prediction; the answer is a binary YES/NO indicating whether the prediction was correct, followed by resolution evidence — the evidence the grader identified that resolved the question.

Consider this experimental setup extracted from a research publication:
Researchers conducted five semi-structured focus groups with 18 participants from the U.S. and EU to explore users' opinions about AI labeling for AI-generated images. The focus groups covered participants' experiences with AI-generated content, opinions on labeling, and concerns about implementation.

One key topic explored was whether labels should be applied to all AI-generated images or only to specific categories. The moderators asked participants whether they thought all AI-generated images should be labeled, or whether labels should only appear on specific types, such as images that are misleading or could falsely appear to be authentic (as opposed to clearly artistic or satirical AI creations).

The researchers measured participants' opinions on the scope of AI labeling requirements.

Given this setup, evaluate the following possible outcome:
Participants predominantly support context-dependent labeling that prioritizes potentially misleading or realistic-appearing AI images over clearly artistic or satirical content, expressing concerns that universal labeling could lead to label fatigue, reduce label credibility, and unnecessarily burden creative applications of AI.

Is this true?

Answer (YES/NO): NO